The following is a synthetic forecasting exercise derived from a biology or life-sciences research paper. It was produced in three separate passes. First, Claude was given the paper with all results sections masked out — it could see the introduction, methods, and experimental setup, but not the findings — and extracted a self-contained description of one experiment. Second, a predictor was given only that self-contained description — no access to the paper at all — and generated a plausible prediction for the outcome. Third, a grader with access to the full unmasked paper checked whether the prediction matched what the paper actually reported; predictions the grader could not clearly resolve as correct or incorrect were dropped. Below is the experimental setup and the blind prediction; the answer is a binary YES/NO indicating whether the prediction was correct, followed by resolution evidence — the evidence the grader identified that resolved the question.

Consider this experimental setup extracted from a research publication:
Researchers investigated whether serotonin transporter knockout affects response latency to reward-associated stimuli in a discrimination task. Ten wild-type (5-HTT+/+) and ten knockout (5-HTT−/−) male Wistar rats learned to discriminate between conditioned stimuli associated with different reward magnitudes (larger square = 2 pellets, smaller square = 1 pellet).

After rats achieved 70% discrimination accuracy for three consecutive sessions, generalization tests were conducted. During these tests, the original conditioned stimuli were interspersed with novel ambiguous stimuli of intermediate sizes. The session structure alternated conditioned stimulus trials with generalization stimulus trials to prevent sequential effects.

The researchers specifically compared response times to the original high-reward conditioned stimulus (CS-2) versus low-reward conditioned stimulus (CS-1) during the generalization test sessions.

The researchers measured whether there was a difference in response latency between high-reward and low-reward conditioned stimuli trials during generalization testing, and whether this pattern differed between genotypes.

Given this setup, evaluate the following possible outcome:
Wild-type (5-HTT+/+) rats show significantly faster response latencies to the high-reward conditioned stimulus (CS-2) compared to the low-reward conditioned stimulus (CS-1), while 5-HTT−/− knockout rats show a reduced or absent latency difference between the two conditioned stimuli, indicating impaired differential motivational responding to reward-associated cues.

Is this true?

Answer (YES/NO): NO